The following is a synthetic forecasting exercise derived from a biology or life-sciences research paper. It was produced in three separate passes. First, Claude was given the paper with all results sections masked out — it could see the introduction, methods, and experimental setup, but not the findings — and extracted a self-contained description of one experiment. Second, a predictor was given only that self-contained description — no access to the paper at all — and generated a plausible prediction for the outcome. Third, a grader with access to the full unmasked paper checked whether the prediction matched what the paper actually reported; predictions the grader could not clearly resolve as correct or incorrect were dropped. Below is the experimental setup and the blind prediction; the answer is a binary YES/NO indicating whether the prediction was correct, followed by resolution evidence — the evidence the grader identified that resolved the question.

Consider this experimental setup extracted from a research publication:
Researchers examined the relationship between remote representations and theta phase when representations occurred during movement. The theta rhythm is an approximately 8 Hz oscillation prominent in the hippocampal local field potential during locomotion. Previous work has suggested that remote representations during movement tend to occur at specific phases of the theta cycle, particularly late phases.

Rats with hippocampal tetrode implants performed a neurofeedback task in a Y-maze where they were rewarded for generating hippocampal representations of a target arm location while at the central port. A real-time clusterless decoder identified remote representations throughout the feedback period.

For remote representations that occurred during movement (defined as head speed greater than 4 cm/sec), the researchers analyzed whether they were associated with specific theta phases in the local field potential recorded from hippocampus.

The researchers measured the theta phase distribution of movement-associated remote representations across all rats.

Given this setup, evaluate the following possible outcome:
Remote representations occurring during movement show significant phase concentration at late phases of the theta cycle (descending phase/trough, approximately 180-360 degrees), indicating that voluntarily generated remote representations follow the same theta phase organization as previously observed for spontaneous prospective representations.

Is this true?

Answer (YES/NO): NO